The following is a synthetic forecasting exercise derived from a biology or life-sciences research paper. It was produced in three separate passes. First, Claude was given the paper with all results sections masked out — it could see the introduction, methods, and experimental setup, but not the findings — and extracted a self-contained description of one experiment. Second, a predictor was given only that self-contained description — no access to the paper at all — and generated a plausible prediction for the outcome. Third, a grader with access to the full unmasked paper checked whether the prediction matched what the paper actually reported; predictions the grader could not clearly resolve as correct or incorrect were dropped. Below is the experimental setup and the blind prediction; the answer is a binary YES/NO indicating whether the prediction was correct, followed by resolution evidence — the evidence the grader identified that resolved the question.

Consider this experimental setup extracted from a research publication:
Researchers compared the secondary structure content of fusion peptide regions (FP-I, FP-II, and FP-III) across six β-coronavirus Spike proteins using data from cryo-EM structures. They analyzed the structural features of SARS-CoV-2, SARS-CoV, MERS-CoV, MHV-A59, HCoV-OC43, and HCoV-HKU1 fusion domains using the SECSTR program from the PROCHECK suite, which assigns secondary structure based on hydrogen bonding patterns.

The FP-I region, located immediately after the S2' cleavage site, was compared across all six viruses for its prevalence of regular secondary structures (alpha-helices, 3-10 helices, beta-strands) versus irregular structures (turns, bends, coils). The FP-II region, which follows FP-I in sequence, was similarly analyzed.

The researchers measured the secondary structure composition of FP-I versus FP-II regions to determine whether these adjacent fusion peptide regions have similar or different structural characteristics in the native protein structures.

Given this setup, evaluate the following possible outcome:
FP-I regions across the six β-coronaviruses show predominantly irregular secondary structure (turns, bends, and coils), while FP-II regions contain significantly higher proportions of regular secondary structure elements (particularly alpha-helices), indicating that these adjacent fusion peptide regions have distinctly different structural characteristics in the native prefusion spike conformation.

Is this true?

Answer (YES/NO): YES